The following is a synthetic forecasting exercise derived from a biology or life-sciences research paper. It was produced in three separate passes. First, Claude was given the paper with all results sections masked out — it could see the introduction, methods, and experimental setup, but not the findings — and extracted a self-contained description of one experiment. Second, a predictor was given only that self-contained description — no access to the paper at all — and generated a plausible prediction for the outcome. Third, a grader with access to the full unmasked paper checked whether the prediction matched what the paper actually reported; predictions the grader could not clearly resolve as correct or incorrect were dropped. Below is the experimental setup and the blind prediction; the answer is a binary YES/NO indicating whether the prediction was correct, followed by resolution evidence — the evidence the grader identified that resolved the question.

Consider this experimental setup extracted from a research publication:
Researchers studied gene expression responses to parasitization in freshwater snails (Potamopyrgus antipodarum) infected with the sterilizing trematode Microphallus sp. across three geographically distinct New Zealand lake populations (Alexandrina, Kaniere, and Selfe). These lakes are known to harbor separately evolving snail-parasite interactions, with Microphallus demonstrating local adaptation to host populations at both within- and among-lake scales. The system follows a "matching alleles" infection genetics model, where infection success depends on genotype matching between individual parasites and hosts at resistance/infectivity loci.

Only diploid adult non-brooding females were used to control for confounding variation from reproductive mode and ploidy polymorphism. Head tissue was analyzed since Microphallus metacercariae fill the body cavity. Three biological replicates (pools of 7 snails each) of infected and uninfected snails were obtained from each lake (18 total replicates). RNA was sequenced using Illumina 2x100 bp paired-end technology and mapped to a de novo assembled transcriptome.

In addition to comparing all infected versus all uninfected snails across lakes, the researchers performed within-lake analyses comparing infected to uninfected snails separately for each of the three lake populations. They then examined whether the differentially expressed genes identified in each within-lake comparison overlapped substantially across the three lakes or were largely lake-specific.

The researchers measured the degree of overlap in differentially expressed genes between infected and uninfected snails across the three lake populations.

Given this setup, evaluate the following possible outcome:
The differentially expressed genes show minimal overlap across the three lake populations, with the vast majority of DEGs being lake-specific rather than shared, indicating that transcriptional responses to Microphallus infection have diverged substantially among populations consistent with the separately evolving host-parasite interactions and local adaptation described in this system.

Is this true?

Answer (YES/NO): YES